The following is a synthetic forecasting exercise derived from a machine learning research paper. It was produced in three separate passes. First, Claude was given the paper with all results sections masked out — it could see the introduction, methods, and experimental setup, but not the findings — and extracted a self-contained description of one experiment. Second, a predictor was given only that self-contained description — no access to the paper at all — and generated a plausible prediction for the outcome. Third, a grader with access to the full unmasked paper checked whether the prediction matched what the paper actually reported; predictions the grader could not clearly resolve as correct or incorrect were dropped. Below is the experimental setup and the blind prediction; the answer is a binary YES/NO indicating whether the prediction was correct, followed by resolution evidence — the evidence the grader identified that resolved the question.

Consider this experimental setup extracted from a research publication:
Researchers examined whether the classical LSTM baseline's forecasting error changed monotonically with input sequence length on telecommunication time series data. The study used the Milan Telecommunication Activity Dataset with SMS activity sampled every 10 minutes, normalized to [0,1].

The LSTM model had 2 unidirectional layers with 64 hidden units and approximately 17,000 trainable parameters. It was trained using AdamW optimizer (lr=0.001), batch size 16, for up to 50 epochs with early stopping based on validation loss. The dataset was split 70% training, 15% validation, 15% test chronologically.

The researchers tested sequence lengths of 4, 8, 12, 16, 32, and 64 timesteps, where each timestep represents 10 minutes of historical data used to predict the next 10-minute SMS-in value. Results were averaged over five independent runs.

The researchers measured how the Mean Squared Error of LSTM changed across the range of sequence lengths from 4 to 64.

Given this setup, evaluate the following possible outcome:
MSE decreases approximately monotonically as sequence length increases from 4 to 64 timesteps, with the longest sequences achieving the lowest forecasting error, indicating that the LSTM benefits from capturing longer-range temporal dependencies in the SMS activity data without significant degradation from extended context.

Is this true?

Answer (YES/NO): NO